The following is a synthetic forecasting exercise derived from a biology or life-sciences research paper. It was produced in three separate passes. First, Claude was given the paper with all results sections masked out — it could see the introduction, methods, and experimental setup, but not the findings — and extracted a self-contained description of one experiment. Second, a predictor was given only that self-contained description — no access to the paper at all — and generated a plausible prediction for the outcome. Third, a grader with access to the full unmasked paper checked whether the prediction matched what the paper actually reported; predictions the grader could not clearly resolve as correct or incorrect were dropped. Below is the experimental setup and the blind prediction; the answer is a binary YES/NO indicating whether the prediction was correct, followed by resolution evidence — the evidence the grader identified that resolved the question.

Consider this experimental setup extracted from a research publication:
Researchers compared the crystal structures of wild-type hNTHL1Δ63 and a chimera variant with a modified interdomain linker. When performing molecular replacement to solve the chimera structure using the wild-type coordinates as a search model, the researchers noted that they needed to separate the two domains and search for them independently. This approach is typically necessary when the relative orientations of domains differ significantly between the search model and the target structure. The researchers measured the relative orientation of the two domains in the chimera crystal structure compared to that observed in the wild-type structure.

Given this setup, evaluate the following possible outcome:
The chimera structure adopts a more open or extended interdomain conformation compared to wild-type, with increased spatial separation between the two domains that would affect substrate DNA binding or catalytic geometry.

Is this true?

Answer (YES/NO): NO